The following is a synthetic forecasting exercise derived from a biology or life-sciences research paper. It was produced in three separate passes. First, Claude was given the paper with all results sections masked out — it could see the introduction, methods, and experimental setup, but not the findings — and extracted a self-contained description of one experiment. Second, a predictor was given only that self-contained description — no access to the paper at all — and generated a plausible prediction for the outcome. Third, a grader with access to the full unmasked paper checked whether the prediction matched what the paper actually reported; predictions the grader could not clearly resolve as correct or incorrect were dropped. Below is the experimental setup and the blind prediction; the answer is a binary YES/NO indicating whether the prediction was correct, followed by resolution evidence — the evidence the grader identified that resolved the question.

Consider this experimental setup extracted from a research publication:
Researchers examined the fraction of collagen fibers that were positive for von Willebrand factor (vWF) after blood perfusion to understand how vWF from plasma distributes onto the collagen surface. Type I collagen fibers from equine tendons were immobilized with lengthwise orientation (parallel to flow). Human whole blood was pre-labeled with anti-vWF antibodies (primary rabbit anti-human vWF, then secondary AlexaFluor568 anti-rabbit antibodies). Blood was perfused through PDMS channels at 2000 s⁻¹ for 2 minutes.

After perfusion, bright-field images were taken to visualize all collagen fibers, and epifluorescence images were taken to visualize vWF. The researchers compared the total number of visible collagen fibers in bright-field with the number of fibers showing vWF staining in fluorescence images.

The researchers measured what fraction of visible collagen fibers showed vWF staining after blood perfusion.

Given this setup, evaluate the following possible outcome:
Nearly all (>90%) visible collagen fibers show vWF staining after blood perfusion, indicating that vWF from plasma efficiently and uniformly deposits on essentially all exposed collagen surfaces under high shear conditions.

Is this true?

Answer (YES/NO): NO